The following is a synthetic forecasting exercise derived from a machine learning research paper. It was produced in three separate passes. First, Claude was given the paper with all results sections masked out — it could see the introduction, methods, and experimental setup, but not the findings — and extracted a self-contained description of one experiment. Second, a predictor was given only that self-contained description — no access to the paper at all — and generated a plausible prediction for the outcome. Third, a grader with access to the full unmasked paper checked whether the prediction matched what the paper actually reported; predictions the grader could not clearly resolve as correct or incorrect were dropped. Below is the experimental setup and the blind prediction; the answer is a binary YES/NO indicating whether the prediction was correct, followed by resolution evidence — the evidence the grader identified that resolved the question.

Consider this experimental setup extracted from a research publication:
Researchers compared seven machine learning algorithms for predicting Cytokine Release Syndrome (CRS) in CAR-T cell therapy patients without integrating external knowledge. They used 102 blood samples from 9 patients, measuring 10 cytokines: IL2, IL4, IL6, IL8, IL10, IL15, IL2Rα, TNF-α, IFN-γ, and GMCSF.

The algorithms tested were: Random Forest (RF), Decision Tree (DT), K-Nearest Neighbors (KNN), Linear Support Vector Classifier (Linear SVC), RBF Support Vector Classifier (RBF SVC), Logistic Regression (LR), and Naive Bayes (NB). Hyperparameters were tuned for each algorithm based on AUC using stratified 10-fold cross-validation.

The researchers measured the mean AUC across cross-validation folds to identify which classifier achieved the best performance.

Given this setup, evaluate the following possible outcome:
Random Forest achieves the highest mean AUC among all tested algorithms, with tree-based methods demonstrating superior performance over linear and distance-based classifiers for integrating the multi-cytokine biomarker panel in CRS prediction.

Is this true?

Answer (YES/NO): NO